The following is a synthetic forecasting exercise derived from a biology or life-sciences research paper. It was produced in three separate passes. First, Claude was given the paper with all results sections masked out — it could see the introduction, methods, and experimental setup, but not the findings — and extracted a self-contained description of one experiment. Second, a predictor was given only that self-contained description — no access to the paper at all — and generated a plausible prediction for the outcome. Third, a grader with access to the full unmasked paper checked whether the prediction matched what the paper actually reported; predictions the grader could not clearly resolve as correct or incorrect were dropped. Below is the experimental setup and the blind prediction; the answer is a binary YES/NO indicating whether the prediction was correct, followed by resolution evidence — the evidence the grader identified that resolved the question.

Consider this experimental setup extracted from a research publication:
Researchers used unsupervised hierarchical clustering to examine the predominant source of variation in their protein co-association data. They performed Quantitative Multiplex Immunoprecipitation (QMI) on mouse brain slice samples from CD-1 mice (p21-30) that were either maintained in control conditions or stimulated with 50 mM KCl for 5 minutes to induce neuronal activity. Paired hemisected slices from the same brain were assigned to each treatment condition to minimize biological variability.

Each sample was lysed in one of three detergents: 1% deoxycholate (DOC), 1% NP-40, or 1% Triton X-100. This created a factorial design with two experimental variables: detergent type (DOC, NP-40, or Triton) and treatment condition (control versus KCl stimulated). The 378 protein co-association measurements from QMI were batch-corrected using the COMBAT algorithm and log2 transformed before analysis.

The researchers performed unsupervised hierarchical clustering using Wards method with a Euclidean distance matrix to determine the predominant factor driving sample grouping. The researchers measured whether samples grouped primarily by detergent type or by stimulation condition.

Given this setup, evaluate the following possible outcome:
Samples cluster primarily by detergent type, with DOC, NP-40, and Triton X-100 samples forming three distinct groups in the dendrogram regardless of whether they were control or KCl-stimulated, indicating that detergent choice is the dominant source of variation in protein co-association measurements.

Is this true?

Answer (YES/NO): NO